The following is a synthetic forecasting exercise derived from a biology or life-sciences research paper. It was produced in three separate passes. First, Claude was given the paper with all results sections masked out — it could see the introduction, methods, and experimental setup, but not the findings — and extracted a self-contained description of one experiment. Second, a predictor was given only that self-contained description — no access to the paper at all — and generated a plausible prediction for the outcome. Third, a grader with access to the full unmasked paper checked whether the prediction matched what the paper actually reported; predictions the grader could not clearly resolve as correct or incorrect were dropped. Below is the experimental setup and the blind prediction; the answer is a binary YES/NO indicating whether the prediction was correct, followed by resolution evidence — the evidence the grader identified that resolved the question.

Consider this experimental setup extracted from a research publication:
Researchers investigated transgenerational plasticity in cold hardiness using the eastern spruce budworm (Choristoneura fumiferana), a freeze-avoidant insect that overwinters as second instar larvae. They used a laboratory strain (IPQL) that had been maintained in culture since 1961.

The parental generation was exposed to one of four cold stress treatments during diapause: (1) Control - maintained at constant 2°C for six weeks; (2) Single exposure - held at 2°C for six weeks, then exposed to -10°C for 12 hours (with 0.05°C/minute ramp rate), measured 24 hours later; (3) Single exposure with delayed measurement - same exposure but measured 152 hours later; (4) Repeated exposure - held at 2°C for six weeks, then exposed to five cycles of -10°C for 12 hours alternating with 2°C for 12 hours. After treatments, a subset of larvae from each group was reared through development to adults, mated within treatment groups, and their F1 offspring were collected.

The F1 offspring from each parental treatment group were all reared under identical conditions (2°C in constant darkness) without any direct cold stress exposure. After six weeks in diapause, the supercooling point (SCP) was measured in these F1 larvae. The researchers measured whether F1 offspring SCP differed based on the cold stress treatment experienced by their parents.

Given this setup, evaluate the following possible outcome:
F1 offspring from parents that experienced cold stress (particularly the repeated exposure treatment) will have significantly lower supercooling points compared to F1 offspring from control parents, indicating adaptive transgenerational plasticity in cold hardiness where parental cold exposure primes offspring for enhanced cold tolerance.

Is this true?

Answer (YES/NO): NO